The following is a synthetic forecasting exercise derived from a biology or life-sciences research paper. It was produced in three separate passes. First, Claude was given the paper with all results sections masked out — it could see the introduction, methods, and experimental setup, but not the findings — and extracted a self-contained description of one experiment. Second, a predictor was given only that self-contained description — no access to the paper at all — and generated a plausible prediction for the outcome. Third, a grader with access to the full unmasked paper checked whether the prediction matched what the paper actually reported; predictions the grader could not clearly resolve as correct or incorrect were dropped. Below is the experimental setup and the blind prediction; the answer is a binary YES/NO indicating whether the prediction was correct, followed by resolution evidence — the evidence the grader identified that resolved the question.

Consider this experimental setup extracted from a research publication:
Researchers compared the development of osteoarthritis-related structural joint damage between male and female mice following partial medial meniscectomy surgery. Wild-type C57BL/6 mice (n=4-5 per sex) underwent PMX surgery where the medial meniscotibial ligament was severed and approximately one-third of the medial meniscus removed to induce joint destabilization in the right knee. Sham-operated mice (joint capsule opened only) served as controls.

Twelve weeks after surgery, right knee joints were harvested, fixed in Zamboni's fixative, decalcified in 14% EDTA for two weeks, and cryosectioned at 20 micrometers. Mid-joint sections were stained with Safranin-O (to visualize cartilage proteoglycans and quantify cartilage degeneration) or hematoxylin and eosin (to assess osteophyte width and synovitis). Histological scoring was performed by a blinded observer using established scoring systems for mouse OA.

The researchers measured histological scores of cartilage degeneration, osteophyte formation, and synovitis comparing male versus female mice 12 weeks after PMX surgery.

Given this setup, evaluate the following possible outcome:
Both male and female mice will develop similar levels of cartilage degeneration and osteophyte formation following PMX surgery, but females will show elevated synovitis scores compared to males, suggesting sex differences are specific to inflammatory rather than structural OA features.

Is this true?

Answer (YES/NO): NO